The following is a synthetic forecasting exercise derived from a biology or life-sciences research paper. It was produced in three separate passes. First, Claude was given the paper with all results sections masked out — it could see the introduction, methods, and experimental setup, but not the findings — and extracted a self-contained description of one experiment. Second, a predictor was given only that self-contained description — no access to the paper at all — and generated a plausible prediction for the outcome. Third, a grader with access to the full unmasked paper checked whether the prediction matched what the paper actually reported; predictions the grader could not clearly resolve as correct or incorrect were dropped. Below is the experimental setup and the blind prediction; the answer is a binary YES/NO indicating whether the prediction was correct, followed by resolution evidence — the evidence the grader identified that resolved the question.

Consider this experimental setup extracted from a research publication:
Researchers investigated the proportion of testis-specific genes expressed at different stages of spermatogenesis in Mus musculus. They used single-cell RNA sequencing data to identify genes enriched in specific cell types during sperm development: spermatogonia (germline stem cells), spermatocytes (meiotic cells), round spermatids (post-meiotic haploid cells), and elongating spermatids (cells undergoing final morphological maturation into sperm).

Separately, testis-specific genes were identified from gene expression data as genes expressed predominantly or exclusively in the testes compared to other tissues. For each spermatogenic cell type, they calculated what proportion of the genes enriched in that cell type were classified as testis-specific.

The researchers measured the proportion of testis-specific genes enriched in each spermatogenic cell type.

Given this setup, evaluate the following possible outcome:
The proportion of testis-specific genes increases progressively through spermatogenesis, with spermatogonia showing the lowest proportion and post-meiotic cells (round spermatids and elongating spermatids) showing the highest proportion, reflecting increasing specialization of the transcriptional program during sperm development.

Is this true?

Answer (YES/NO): NO